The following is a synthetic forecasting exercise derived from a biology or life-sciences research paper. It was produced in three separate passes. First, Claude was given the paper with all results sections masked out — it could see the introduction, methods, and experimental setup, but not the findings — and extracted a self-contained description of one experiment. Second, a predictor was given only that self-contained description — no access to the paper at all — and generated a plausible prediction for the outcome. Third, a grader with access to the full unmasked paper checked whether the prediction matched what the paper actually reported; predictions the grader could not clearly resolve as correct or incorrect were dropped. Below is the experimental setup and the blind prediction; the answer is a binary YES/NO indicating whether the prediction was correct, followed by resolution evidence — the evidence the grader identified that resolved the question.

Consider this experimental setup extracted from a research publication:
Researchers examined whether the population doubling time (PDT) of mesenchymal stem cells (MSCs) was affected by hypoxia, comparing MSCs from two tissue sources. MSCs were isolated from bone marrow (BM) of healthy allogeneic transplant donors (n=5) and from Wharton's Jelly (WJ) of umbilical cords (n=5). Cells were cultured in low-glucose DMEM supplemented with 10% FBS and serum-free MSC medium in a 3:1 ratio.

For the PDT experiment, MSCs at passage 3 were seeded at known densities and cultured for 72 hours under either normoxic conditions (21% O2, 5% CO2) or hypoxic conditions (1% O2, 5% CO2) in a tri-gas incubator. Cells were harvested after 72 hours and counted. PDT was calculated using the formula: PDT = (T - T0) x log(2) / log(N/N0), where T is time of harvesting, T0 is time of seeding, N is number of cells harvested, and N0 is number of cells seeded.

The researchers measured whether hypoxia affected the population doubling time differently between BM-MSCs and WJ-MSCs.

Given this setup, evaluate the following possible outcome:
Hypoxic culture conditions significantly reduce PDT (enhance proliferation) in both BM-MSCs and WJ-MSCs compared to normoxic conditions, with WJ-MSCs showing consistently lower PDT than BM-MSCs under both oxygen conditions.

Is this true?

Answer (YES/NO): NO